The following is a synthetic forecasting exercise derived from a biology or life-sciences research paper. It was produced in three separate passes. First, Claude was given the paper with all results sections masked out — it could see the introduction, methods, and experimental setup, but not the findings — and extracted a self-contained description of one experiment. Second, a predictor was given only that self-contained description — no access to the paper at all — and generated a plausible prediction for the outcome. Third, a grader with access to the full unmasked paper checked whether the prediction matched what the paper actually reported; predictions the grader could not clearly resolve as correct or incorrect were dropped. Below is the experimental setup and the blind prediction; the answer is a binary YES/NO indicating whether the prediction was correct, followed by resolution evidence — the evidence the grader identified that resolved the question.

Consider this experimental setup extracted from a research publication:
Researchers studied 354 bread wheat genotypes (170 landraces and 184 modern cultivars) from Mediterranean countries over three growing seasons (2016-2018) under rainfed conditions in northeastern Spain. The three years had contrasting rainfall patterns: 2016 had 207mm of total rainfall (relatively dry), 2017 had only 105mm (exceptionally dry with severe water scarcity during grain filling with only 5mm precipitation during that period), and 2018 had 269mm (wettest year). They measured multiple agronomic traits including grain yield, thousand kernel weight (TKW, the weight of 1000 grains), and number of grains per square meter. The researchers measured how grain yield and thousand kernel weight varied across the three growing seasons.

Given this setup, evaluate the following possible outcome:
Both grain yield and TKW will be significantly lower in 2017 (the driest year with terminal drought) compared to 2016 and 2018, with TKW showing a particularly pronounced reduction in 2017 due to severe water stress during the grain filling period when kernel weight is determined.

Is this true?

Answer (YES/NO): NO